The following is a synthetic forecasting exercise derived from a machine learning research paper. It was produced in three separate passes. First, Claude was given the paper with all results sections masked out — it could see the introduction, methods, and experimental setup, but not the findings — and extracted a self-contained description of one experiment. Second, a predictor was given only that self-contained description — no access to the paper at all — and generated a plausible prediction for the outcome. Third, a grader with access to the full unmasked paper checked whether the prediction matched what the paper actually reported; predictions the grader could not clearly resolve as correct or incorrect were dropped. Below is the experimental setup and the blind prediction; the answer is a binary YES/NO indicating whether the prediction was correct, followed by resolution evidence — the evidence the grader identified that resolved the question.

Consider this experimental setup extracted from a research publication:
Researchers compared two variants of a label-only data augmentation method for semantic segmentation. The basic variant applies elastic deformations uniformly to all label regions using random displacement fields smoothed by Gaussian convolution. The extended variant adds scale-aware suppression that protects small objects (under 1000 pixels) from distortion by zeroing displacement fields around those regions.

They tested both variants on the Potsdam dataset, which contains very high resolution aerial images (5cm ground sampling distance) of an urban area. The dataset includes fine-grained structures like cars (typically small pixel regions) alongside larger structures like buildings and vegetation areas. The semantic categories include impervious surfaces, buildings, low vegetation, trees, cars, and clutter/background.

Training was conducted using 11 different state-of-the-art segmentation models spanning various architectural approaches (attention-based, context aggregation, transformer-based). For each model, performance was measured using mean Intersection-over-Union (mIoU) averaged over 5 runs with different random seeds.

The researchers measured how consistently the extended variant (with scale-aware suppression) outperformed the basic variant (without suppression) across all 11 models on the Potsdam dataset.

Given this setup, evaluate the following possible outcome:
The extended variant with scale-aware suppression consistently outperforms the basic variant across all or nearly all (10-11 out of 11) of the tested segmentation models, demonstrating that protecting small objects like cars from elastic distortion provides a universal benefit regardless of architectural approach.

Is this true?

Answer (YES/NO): YES